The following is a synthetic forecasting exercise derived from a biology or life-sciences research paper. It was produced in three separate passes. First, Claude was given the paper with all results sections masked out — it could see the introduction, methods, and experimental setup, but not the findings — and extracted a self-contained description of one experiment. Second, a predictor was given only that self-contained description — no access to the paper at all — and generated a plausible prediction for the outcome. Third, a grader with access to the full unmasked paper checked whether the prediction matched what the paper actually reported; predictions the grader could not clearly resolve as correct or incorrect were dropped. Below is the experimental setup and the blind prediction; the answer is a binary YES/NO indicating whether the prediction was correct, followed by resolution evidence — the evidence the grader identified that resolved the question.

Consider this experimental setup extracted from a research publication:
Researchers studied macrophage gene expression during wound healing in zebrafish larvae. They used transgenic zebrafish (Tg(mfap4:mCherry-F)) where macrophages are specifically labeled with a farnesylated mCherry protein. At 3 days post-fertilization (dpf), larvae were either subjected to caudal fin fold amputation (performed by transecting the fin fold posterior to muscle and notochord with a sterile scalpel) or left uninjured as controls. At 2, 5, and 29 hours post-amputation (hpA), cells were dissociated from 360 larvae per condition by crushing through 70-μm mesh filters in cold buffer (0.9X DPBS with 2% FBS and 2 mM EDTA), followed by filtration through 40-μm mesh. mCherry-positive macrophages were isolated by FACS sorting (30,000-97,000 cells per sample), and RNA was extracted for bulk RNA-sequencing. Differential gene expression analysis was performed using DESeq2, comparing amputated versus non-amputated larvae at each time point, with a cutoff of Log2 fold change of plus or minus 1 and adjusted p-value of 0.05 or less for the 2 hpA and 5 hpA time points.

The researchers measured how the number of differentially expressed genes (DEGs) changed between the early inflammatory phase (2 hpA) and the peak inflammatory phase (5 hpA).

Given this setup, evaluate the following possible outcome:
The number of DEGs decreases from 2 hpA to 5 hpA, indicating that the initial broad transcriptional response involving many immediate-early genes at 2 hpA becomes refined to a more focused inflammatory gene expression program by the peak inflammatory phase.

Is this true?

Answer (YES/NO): NO